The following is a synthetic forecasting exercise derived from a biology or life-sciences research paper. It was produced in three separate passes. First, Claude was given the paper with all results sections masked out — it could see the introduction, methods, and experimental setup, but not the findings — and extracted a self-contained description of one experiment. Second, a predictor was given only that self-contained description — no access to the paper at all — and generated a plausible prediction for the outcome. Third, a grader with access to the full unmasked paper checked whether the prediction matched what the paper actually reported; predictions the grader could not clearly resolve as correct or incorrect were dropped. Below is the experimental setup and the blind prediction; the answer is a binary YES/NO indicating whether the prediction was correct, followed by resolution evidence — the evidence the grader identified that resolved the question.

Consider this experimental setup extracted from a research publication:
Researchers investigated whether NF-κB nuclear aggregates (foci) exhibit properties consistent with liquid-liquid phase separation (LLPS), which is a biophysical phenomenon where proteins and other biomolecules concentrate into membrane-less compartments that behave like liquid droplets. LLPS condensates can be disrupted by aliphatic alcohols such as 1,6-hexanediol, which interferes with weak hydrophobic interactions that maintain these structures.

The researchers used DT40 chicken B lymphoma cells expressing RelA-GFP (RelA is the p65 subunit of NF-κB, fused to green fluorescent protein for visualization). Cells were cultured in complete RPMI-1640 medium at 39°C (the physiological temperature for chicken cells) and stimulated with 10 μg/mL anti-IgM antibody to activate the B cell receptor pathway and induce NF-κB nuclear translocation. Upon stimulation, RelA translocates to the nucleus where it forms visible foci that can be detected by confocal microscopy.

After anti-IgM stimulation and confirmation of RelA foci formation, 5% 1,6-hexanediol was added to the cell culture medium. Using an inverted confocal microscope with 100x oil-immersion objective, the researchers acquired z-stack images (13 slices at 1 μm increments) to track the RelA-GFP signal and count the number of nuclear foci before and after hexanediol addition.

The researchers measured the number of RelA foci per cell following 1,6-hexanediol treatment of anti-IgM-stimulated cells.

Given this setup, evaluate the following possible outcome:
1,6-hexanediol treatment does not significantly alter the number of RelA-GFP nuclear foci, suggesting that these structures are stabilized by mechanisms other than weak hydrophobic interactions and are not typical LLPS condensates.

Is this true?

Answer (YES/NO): NO